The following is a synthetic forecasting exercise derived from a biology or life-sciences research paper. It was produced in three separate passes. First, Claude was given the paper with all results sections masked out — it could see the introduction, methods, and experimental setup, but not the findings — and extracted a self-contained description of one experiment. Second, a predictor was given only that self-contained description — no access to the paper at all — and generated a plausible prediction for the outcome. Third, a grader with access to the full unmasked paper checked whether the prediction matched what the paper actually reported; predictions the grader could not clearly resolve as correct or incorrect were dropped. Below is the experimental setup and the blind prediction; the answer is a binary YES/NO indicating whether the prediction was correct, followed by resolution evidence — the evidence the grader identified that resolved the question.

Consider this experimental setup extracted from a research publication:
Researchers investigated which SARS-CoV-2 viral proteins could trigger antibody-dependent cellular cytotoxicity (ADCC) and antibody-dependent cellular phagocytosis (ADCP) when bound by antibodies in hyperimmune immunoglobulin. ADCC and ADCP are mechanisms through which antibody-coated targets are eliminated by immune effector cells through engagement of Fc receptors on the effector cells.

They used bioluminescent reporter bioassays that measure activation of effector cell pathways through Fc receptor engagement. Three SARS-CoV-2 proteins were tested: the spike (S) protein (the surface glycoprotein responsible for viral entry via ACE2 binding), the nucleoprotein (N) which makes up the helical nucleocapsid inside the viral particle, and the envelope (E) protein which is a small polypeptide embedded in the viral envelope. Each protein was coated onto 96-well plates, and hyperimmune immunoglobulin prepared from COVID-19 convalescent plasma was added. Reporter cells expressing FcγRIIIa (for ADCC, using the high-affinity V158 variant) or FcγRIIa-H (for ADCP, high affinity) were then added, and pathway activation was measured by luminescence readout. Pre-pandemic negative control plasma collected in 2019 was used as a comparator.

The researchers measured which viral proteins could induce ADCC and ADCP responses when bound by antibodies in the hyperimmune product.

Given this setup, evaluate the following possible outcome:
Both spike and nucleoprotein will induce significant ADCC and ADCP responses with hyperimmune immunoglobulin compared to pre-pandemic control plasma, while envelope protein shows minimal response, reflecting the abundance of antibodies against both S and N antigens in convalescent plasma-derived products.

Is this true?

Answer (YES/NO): NO